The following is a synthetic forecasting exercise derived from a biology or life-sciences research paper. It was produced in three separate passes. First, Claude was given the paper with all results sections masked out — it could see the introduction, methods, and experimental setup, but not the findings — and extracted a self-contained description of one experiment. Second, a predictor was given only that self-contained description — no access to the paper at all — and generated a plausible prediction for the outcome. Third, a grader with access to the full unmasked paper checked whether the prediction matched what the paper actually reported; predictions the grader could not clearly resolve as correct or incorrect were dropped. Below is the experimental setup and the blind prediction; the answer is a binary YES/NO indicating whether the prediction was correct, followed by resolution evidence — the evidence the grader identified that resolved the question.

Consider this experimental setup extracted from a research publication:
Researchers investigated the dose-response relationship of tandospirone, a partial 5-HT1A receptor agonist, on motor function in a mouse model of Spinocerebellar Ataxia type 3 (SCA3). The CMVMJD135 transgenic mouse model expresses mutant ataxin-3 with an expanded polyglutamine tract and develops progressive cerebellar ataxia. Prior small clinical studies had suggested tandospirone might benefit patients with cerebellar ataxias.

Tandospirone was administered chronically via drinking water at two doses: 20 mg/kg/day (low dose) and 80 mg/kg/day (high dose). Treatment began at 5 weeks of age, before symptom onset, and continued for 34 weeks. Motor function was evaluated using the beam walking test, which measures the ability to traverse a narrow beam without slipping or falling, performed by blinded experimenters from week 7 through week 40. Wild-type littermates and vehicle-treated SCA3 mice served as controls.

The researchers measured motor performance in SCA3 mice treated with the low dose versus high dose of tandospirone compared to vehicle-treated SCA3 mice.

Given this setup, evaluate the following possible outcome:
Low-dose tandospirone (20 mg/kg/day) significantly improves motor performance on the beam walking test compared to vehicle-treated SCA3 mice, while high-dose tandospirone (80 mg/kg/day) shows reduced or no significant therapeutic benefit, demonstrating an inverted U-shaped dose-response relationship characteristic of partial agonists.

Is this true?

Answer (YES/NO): NO